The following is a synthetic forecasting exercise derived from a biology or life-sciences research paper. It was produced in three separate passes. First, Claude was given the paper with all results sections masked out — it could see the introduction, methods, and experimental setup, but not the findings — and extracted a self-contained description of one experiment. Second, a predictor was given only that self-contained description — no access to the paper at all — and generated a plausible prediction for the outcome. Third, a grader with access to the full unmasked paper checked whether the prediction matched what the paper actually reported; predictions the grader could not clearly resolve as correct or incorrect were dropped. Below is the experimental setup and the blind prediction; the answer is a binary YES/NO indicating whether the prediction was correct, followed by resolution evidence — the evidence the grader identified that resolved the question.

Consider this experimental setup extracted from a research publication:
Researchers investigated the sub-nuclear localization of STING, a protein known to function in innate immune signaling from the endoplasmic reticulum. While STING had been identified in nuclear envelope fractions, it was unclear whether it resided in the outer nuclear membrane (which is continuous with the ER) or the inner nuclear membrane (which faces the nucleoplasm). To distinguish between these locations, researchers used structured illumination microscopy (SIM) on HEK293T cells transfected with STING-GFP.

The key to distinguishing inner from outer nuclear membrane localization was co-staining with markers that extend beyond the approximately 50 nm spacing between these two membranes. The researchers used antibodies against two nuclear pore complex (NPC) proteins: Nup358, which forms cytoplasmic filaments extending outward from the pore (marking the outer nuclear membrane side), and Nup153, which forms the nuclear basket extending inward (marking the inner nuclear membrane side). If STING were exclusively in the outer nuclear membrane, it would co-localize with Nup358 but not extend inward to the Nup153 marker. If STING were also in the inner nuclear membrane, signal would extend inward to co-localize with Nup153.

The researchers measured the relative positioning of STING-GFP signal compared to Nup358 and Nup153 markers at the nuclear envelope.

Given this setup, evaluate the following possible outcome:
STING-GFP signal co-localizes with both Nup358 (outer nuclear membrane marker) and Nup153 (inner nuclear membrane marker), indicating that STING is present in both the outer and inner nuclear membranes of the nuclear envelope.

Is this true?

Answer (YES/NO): NO